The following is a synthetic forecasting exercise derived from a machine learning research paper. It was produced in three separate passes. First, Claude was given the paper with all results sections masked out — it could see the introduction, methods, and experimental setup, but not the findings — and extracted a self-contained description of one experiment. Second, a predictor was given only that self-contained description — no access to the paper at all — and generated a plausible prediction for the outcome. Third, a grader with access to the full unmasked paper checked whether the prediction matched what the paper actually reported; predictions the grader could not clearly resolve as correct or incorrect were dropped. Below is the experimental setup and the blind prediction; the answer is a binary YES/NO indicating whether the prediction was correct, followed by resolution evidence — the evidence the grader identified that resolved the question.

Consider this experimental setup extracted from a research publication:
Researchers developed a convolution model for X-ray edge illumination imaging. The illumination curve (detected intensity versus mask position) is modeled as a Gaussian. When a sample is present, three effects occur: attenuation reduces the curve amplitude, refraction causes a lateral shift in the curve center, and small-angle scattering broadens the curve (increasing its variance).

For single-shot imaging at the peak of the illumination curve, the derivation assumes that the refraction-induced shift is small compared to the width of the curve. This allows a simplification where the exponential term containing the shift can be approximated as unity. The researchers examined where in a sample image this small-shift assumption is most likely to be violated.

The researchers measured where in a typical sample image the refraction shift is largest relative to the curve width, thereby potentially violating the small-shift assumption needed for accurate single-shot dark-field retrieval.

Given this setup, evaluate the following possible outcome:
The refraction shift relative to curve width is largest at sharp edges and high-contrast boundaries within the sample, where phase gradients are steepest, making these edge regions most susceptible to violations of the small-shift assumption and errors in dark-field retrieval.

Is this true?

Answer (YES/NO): YES